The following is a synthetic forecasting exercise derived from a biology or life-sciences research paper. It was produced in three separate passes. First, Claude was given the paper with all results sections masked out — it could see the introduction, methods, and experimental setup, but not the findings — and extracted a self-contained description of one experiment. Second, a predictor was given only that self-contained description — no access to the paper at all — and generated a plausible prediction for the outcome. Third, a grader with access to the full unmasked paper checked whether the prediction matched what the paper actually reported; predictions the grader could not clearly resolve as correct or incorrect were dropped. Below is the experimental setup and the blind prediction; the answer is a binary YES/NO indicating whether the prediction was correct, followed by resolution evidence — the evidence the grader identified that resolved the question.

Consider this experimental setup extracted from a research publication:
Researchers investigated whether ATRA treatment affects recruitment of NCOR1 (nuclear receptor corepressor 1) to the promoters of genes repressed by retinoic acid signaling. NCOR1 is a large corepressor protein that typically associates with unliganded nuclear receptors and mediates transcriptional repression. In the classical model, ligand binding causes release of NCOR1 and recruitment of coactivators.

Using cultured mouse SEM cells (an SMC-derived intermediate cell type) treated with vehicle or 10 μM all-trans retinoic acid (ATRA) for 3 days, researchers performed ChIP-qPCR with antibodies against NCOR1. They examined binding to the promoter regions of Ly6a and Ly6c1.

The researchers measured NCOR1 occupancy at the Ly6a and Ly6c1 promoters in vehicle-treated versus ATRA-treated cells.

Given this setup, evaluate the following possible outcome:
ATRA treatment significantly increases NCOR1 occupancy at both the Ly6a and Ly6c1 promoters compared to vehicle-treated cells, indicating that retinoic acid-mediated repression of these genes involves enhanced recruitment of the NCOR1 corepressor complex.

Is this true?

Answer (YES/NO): YES